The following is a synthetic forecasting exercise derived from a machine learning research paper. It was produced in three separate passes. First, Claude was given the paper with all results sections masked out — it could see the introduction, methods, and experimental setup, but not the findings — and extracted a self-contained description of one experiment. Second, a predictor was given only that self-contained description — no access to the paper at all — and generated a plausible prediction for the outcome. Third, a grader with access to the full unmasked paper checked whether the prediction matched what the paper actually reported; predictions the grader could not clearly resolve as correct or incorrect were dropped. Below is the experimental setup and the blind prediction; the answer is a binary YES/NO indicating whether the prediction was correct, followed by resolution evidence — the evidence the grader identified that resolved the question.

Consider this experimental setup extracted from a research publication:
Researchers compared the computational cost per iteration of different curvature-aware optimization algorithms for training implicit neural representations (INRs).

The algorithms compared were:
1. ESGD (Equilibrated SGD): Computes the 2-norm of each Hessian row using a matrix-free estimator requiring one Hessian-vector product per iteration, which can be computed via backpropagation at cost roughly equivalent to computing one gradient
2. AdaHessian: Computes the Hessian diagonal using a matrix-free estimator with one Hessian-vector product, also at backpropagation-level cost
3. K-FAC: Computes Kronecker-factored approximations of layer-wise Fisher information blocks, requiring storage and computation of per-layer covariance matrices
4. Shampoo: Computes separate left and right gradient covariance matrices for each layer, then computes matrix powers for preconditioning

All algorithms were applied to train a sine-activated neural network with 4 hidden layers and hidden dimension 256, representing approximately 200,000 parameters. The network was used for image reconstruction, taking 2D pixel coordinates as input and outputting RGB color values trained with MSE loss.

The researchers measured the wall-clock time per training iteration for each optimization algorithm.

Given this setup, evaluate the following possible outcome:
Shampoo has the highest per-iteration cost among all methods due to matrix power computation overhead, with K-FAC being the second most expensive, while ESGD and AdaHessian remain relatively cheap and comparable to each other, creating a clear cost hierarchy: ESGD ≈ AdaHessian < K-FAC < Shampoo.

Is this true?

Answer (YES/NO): NO